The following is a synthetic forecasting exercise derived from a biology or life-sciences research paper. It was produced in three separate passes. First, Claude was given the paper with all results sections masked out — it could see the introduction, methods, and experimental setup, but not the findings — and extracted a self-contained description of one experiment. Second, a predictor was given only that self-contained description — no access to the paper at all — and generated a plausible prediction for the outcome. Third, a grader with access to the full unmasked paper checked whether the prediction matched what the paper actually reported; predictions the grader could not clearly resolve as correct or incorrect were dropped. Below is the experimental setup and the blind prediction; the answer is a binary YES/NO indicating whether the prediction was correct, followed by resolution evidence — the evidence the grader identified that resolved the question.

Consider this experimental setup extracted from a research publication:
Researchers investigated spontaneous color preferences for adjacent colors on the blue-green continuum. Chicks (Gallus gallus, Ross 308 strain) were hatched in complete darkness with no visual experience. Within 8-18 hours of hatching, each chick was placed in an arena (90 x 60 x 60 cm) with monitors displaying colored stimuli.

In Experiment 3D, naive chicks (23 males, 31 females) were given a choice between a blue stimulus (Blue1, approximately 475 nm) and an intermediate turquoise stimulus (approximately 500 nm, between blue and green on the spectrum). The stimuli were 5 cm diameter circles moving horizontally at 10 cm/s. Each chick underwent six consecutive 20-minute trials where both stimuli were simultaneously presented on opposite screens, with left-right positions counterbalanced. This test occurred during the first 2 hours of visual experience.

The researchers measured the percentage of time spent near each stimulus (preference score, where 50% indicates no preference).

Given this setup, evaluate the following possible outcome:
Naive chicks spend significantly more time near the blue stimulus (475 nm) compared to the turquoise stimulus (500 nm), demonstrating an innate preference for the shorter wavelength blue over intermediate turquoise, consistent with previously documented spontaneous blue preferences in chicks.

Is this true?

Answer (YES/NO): YES